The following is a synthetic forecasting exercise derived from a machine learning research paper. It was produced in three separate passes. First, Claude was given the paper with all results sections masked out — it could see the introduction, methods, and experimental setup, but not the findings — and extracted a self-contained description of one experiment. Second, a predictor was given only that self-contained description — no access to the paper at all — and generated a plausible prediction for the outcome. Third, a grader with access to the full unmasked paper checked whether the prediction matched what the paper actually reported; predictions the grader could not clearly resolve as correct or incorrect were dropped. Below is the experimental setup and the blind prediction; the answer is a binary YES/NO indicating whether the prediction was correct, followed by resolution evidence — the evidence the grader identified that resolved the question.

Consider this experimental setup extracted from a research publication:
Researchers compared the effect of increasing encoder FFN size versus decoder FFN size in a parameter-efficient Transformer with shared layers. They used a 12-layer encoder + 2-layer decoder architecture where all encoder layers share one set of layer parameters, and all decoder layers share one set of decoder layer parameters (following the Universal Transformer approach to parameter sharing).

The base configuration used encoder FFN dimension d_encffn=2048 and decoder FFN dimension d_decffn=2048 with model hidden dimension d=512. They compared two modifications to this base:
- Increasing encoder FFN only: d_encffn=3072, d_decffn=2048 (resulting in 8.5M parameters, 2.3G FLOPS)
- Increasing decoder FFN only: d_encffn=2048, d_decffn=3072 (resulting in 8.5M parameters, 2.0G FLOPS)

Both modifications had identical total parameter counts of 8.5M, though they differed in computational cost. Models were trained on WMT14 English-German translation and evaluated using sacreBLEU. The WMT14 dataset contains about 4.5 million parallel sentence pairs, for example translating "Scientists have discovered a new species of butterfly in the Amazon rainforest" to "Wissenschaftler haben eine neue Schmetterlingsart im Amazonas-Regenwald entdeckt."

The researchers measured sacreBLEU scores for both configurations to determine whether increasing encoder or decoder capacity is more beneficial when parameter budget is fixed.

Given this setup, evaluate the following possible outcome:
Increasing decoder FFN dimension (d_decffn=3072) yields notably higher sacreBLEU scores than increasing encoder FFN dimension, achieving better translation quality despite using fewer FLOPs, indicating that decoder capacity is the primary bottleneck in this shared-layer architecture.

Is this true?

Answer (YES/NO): NO